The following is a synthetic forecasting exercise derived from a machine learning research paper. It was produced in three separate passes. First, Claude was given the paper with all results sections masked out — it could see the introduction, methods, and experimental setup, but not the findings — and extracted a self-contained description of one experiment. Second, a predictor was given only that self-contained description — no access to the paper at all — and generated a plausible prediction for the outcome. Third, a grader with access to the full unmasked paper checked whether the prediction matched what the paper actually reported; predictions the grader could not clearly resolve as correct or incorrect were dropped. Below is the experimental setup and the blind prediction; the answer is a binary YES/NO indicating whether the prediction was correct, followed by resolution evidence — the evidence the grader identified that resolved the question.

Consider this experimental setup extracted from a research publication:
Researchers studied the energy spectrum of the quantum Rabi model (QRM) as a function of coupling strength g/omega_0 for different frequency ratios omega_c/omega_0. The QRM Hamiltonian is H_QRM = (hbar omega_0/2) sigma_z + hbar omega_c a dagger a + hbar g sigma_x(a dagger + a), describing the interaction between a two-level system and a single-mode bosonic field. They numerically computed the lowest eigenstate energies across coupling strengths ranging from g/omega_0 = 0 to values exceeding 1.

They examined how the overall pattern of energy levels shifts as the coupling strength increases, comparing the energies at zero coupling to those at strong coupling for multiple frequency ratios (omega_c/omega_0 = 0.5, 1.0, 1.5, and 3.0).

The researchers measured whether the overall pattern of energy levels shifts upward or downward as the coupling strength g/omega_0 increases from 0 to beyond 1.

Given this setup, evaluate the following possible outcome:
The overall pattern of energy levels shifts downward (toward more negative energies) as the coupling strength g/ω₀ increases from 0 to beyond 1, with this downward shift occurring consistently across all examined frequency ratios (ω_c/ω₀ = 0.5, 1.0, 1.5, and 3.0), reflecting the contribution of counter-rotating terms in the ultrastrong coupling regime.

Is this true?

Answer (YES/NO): YES